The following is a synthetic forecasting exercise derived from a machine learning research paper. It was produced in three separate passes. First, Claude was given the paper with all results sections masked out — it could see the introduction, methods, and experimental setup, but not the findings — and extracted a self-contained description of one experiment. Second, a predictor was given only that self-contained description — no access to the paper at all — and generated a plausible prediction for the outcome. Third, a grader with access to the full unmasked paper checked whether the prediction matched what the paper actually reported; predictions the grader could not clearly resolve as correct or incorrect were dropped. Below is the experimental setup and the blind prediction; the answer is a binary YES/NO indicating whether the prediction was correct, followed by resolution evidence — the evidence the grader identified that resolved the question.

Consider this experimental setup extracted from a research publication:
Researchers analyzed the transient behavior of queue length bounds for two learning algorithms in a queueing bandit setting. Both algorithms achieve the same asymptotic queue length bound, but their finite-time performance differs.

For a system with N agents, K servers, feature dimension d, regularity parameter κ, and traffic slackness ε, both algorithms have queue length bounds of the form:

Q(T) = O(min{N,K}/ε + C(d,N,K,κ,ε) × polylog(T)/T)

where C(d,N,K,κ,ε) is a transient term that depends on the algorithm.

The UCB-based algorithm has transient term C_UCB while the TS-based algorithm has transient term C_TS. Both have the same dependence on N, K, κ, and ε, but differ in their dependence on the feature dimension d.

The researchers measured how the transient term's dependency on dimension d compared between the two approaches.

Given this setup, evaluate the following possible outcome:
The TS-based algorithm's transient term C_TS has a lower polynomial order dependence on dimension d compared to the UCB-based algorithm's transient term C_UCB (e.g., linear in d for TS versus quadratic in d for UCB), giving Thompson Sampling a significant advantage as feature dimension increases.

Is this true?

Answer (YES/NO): NO